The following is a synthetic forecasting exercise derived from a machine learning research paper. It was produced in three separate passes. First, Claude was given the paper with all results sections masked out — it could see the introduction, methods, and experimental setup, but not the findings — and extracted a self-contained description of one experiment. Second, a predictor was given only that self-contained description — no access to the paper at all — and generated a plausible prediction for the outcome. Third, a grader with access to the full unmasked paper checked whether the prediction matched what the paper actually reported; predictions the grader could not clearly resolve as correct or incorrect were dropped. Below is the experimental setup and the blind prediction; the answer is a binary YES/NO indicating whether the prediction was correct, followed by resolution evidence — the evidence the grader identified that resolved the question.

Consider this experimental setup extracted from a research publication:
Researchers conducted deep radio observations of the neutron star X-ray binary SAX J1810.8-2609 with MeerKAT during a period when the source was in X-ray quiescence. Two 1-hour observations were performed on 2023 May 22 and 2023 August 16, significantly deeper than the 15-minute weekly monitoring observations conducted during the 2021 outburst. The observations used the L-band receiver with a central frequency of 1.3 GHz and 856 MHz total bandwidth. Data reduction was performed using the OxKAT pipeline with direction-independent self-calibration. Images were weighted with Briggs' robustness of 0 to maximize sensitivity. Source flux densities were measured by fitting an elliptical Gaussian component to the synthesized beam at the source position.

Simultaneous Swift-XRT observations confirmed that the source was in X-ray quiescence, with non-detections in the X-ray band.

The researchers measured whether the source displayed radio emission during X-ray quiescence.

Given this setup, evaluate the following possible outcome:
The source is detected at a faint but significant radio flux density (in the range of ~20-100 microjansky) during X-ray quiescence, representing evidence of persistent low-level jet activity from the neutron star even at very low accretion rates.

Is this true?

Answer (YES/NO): NO